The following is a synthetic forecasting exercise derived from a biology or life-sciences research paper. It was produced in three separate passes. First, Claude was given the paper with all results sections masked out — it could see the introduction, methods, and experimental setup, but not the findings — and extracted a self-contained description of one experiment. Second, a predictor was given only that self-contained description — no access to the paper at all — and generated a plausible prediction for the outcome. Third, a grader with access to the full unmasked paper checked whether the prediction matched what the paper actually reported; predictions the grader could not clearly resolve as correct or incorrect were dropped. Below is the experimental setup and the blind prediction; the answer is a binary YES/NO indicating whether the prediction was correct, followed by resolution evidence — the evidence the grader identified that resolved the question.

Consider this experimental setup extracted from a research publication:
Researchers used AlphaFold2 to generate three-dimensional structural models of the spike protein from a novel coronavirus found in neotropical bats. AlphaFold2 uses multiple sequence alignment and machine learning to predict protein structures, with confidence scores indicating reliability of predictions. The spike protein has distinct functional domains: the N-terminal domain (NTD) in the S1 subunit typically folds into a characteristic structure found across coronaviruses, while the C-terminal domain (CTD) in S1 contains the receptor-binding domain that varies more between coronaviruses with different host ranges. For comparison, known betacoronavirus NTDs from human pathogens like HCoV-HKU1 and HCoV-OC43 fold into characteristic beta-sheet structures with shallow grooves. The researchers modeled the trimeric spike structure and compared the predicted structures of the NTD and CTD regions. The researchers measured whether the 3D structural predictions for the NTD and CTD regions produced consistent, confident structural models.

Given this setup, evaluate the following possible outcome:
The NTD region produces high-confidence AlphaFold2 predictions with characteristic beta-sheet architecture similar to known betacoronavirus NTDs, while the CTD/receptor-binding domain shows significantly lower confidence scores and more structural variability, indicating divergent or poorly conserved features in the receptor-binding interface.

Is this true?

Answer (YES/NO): NO